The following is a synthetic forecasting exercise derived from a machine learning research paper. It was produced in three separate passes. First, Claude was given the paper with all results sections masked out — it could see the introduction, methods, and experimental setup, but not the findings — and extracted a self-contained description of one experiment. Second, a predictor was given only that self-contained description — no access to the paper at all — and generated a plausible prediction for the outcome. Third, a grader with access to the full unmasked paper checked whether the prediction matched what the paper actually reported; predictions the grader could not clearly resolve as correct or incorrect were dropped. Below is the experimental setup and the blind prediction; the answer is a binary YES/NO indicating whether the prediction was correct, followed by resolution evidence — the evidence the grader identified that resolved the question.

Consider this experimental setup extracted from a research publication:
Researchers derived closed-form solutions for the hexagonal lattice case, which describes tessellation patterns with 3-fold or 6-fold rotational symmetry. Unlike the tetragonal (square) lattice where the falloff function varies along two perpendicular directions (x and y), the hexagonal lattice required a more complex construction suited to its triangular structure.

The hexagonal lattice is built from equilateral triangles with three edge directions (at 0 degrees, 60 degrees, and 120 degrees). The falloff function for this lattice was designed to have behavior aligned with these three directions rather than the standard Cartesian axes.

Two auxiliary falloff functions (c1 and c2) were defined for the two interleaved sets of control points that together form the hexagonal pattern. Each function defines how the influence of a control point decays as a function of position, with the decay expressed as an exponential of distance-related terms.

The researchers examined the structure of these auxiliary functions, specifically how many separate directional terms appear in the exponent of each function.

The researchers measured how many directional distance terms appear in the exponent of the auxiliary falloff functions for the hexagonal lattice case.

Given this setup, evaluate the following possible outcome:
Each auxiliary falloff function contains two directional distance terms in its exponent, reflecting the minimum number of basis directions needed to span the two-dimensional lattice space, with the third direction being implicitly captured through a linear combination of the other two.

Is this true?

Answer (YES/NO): NO